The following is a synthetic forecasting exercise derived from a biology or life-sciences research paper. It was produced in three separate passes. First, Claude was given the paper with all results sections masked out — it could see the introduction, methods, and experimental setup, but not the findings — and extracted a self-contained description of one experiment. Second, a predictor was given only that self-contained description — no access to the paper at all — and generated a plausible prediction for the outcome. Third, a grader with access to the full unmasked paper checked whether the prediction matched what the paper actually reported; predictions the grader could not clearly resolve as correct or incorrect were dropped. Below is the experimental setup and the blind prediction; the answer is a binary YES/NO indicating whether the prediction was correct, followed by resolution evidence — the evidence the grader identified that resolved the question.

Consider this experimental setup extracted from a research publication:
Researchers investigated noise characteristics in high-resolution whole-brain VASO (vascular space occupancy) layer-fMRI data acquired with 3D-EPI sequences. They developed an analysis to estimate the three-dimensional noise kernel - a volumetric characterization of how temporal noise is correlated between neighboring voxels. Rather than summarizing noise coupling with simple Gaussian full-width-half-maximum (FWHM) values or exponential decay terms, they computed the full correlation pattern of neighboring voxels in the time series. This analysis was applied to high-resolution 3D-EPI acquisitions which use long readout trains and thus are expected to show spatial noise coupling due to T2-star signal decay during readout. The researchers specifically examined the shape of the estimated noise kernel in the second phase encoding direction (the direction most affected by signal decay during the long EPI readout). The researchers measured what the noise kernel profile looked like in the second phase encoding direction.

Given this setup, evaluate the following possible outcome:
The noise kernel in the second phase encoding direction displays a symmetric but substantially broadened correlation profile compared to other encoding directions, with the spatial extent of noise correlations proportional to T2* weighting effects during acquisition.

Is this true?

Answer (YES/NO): NO